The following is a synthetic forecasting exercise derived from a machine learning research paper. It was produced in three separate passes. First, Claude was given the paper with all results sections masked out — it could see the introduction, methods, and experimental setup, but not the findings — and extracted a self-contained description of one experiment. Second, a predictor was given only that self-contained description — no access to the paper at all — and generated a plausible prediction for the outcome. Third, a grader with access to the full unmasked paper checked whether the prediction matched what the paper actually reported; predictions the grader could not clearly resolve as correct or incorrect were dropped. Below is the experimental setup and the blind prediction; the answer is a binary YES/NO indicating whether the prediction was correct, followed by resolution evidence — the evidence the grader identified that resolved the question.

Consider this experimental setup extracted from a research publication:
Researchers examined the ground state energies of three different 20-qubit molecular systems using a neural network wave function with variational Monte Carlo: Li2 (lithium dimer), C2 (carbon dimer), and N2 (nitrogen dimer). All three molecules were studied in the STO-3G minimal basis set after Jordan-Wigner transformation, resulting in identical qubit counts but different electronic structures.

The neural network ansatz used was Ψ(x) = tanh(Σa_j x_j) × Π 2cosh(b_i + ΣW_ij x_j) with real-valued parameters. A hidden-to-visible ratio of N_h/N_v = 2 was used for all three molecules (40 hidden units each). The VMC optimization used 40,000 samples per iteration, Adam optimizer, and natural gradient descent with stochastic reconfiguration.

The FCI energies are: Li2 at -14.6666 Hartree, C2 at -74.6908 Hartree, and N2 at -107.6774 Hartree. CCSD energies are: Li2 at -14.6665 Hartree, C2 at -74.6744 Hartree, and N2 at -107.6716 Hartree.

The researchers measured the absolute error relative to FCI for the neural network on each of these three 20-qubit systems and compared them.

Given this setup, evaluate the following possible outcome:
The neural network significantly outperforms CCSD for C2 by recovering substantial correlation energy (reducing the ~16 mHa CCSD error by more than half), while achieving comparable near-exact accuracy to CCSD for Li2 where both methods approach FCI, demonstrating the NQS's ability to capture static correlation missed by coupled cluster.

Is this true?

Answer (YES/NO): NO